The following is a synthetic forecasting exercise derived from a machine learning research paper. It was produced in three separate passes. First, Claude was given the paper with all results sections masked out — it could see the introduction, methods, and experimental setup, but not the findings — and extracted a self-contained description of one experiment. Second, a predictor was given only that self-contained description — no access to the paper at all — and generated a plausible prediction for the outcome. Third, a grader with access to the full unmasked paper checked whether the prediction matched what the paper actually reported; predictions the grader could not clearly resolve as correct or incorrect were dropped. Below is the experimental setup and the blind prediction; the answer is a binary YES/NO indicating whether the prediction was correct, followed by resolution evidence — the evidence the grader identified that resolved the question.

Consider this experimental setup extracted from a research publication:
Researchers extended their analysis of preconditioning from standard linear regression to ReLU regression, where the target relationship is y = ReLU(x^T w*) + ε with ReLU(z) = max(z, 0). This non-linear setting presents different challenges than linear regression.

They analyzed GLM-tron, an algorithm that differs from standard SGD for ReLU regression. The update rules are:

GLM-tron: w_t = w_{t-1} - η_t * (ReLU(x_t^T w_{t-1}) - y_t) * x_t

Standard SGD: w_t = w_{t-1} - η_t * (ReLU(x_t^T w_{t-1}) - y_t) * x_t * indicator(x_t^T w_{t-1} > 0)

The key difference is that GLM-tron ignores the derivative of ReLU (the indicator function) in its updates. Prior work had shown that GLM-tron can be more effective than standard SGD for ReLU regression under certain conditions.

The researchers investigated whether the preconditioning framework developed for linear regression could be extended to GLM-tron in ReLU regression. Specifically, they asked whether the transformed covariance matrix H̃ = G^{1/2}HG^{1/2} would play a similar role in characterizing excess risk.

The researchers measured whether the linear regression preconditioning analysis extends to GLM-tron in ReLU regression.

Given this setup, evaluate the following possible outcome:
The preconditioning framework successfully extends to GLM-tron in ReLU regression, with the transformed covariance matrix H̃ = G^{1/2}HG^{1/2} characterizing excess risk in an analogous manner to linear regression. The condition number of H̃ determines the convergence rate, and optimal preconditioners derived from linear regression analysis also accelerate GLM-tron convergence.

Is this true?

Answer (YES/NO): NO